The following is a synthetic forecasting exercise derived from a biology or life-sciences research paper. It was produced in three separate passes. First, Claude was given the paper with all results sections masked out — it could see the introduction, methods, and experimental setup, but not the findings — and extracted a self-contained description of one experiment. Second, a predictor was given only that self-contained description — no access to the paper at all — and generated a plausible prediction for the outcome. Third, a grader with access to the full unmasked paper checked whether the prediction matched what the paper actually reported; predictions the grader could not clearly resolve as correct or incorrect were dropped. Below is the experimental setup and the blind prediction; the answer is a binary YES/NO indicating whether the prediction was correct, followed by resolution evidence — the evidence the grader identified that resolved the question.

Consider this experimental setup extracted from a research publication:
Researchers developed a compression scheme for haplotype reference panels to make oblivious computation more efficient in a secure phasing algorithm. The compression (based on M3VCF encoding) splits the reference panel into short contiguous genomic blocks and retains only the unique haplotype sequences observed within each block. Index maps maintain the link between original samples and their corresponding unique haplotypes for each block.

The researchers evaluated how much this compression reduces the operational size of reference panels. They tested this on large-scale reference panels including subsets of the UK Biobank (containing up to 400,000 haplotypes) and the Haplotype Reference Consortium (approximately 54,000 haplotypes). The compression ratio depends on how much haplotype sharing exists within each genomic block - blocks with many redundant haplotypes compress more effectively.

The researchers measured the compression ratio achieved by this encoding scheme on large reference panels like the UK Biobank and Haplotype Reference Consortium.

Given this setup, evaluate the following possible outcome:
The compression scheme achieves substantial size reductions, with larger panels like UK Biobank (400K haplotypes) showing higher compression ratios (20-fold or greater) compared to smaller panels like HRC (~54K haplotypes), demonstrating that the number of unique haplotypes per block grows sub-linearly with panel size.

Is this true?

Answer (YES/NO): NO